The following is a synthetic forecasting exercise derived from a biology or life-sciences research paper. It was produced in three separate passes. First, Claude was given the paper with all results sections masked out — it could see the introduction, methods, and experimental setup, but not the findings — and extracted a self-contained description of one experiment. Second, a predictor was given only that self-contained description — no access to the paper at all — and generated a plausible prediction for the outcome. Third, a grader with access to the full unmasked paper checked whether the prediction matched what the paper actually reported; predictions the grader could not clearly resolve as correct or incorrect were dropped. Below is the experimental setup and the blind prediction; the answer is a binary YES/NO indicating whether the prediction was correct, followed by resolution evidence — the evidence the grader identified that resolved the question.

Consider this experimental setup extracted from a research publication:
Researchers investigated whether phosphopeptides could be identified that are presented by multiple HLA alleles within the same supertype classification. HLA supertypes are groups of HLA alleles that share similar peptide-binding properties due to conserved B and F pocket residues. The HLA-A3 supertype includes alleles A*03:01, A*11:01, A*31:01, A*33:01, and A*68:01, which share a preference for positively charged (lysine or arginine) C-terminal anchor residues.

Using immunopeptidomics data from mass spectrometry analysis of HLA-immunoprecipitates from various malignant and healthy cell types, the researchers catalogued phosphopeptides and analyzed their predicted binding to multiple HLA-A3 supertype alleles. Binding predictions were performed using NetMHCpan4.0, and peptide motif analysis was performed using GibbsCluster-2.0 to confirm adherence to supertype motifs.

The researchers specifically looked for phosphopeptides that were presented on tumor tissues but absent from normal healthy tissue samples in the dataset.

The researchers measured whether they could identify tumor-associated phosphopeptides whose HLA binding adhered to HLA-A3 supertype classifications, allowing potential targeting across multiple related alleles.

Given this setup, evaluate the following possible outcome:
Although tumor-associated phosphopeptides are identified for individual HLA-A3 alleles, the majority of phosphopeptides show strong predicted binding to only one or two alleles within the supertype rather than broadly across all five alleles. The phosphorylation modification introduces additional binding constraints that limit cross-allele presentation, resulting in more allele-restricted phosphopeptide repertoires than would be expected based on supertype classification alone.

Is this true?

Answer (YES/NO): NO